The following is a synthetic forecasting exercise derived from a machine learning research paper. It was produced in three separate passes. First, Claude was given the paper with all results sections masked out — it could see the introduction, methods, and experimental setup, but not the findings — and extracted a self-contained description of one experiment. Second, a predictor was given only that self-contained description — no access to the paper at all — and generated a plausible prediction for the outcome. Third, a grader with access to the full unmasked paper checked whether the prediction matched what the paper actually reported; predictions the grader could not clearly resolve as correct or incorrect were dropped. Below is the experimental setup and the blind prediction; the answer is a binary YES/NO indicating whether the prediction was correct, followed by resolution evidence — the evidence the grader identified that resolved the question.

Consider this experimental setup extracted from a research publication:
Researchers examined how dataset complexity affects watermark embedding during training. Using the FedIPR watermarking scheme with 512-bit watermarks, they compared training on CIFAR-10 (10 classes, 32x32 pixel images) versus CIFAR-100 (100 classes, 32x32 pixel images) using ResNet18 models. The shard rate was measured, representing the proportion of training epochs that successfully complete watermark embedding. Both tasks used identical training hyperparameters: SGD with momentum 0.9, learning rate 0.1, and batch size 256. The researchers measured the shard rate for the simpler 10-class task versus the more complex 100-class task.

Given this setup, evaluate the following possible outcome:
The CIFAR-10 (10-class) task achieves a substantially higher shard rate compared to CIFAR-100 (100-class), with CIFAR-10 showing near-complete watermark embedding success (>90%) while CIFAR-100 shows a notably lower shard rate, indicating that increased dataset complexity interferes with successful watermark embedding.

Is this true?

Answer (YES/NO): YES